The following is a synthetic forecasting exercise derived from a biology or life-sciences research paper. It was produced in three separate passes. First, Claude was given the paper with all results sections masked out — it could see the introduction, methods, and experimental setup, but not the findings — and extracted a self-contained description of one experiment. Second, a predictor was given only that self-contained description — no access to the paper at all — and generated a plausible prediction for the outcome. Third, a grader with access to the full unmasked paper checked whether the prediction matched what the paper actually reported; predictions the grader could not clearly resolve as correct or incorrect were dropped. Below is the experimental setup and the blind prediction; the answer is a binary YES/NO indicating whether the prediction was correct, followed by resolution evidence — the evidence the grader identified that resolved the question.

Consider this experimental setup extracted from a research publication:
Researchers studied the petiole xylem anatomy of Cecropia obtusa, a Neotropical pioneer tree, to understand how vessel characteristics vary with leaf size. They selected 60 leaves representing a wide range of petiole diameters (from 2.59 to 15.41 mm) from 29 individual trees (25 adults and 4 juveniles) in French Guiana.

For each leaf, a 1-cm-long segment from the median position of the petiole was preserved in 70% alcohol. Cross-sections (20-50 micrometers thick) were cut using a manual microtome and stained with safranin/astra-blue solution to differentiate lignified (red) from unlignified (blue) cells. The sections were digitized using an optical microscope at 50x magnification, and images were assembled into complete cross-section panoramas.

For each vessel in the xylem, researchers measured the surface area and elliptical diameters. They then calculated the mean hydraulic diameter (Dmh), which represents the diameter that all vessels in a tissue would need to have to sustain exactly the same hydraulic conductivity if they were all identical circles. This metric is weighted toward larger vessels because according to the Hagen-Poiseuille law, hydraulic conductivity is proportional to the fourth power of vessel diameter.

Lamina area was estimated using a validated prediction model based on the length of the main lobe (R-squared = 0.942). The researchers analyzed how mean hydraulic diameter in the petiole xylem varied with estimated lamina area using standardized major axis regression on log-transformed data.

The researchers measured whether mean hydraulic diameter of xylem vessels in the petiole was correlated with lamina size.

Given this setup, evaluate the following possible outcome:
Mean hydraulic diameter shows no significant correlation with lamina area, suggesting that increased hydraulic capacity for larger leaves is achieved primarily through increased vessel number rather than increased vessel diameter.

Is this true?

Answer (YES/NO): NO